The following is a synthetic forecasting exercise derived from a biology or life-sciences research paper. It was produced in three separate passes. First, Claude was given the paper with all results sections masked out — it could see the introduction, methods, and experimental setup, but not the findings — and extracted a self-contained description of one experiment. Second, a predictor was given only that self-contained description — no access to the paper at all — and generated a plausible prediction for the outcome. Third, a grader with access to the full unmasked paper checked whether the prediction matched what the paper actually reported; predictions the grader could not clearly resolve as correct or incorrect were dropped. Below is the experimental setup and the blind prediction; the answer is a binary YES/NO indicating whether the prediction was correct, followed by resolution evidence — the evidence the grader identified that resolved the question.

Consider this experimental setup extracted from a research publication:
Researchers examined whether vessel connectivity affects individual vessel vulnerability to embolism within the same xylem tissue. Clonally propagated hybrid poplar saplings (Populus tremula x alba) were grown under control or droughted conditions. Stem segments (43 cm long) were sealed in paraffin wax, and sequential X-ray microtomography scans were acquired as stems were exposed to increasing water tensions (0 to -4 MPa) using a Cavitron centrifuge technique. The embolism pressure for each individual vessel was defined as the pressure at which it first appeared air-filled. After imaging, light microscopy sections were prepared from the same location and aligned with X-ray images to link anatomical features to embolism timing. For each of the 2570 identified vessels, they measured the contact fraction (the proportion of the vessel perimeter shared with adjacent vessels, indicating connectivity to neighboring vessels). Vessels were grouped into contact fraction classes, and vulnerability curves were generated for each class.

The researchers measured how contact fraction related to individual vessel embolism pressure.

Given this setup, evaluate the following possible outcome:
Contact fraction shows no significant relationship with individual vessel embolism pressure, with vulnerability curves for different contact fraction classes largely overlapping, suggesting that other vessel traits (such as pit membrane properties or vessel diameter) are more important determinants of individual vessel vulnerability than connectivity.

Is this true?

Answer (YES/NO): NO